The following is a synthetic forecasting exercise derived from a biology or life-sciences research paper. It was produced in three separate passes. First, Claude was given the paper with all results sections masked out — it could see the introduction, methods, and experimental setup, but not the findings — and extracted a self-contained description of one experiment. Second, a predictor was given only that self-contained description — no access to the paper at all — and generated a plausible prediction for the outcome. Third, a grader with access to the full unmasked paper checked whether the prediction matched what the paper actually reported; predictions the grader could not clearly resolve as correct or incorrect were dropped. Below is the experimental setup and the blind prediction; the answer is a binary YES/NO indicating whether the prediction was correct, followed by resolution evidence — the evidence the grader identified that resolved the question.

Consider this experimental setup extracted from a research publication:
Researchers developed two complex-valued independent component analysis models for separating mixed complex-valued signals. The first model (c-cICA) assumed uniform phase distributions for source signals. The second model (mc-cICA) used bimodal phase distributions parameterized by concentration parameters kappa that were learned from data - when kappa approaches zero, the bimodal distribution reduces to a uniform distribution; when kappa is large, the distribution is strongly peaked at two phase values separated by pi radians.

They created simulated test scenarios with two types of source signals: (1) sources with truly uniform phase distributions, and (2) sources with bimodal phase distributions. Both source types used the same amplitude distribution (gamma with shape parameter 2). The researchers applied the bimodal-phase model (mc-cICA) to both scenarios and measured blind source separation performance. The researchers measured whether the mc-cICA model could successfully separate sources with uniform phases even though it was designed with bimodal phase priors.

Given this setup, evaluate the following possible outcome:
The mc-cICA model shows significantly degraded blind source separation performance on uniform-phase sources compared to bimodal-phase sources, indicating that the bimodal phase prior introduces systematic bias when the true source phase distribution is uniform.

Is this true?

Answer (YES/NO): NO